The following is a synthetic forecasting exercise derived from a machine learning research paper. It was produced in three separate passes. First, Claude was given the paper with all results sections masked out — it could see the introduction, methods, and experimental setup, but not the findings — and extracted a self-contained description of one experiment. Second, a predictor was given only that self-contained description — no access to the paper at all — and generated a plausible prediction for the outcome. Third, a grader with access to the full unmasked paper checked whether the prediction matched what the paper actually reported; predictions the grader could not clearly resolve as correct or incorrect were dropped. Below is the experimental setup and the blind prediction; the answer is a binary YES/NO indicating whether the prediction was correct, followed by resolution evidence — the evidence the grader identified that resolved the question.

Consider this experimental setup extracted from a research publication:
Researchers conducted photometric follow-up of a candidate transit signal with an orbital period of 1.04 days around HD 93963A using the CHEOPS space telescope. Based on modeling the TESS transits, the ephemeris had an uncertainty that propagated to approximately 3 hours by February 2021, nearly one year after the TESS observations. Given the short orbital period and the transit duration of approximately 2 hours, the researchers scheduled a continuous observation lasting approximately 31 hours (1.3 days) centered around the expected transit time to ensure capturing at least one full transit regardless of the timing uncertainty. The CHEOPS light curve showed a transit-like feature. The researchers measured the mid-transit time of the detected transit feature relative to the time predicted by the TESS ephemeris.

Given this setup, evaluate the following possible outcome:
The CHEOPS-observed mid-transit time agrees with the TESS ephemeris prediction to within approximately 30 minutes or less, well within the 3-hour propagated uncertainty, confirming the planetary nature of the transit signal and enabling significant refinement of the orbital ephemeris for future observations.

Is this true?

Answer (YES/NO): NO